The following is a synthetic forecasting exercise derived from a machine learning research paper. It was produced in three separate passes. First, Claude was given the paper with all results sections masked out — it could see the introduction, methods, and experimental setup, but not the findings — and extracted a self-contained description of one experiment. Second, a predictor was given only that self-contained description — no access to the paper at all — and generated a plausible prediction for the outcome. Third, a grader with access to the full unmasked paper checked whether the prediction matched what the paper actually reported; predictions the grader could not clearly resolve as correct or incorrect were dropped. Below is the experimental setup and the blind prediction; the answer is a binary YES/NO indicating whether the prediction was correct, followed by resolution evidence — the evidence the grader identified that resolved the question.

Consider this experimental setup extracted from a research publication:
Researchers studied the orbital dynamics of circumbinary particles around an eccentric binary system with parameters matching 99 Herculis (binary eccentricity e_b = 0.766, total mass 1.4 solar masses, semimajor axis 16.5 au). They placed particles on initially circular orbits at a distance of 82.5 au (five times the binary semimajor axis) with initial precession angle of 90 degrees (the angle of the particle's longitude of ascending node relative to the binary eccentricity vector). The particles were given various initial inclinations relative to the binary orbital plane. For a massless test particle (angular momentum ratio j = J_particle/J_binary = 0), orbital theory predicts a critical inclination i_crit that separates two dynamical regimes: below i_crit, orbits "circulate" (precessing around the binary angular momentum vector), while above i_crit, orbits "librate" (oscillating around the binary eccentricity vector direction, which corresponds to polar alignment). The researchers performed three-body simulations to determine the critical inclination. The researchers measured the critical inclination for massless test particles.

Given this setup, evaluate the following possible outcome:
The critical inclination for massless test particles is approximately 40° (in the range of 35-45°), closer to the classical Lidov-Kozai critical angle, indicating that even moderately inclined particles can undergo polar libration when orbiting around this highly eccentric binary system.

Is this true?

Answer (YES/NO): NO